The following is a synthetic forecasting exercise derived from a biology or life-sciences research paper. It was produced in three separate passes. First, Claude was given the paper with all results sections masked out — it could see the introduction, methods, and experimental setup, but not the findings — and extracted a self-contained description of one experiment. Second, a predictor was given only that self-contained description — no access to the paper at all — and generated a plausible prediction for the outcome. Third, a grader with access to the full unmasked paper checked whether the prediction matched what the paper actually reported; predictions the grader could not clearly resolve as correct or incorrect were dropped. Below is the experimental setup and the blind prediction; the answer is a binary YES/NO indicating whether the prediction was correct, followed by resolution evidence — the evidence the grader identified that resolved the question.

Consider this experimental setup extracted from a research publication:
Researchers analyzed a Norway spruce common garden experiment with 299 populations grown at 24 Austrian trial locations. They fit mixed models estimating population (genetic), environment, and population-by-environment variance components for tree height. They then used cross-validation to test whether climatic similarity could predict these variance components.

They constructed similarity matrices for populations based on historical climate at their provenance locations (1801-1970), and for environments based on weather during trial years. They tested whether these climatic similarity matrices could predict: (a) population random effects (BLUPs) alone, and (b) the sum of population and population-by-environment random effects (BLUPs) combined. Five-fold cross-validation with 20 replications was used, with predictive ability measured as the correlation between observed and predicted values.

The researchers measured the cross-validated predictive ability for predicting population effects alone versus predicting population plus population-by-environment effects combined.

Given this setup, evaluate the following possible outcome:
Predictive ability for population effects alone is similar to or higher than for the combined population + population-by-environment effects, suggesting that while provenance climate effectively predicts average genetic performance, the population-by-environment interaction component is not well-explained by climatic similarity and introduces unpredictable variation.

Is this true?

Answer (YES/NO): NO